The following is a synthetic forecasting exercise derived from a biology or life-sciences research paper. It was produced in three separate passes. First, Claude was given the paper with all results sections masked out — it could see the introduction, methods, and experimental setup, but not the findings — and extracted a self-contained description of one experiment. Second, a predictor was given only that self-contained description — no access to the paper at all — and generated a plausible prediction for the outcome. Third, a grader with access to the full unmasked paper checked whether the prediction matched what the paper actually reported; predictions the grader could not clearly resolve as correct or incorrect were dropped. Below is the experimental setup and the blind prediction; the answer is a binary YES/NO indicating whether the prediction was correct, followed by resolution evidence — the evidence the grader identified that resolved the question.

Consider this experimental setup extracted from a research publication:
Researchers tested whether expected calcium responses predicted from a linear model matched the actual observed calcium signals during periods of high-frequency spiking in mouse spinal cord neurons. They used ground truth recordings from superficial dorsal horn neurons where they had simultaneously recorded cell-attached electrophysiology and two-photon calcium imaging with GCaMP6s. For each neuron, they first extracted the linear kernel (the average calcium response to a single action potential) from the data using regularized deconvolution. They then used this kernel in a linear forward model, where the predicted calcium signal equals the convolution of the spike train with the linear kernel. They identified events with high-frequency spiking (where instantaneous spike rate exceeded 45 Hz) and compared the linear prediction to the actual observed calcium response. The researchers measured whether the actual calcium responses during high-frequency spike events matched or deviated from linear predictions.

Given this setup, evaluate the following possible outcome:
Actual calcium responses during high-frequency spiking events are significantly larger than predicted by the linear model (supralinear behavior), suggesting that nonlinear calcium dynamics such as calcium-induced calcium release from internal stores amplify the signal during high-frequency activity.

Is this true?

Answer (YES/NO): NO